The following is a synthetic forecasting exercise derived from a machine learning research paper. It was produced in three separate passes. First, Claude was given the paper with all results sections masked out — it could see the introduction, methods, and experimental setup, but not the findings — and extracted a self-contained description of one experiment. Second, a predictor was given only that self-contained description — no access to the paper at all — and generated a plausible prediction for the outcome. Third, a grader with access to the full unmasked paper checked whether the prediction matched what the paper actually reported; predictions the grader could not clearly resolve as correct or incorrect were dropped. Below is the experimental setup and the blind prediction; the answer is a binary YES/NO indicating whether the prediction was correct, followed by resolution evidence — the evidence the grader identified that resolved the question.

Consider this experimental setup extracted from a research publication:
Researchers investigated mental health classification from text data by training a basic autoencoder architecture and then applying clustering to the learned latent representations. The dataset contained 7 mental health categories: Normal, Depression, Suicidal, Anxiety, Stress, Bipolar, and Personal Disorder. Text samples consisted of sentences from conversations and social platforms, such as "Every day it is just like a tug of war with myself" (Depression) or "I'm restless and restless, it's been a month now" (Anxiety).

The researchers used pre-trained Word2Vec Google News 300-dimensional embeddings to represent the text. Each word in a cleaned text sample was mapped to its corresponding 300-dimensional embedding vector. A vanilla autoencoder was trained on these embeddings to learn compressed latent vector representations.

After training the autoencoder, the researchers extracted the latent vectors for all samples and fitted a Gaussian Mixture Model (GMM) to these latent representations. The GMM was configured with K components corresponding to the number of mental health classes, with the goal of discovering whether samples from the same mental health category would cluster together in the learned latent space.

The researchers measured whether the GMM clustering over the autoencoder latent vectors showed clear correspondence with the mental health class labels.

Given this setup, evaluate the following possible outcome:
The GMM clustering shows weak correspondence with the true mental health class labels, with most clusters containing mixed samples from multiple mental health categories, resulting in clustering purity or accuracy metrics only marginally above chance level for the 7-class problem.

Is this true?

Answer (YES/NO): YES